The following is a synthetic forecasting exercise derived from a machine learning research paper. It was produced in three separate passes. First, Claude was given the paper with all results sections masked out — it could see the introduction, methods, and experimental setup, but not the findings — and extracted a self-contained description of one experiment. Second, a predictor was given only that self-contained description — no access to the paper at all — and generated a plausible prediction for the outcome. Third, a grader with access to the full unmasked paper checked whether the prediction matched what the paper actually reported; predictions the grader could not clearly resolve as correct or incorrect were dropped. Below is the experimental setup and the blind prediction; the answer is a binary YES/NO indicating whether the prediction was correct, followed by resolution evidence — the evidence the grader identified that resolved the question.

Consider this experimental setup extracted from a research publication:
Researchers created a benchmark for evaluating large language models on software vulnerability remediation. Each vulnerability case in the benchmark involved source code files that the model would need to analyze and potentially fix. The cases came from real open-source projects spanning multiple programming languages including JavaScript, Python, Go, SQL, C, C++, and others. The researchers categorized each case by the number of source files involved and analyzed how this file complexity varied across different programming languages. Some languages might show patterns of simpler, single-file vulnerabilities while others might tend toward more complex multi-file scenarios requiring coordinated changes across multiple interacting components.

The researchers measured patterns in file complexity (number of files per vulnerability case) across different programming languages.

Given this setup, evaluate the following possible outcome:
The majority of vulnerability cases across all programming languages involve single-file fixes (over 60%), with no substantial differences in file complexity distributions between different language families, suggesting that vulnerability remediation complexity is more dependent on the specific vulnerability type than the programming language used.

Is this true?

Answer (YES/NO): NO